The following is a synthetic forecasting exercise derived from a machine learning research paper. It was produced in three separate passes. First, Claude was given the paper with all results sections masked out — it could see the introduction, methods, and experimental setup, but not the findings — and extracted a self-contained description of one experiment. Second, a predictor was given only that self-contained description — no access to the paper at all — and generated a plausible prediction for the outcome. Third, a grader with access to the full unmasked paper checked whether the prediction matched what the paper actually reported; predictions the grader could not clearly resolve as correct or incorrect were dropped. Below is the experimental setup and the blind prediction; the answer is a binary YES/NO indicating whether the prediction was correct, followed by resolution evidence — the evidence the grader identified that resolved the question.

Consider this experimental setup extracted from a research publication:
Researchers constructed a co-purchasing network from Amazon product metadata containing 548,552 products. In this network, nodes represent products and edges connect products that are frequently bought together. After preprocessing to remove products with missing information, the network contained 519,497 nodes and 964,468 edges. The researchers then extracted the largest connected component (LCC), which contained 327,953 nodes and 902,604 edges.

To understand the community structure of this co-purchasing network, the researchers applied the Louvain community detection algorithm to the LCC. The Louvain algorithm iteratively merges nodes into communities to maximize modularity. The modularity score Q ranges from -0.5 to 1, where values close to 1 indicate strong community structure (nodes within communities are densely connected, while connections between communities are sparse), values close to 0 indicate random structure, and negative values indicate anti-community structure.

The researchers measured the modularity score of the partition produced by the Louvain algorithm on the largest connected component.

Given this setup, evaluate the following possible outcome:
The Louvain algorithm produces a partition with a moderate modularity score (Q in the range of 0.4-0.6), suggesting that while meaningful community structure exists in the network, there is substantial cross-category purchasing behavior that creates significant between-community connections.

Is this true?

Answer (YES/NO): NO